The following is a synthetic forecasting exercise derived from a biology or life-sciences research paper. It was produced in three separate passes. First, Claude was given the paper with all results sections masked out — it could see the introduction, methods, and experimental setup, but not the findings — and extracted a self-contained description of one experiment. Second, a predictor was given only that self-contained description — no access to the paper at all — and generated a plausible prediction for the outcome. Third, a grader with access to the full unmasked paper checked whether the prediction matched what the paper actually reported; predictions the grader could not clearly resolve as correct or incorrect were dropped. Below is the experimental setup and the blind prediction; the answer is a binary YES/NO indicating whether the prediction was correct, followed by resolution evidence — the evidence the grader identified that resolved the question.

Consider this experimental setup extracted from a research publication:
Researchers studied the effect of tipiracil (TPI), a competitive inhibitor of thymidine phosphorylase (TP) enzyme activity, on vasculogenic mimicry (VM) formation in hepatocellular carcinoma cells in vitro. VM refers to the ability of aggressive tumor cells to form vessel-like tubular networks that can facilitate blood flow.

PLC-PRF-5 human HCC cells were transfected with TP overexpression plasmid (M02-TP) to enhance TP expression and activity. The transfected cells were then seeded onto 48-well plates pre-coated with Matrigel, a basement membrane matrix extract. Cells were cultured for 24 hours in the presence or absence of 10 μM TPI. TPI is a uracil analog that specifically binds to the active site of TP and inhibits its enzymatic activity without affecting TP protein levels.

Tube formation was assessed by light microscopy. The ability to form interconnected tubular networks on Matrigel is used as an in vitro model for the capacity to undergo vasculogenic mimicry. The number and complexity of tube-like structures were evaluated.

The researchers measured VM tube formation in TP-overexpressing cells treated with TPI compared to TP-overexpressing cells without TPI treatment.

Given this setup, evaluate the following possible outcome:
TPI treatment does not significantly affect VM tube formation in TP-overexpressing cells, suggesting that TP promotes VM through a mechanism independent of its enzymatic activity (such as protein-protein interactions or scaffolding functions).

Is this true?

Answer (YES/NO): NO